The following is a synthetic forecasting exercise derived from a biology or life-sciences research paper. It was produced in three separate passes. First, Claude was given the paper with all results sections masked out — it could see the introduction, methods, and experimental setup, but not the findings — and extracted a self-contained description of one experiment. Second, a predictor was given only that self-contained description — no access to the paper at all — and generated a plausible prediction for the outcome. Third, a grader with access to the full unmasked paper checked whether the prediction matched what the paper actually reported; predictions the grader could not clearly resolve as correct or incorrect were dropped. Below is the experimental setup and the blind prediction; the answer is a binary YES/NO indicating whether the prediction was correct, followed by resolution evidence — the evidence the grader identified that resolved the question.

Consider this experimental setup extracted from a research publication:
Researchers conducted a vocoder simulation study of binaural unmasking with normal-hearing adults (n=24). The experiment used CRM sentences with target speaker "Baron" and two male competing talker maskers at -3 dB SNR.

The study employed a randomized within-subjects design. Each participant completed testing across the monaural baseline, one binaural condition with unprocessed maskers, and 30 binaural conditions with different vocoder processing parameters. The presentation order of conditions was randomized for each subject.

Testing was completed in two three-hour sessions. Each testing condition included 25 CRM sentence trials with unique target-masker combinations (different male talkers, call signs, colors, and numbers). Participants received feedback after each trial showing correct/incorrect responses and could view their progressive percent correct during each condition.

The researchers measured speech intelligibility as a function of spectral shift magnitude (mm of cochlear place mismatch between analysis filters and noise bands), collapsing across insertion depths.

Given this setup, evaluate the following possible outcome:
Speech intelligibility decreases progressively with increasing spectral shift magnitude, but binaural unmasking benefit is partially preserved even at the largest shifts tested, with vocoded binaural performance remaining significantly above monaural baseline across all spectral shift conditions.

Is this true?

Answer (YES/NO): NO